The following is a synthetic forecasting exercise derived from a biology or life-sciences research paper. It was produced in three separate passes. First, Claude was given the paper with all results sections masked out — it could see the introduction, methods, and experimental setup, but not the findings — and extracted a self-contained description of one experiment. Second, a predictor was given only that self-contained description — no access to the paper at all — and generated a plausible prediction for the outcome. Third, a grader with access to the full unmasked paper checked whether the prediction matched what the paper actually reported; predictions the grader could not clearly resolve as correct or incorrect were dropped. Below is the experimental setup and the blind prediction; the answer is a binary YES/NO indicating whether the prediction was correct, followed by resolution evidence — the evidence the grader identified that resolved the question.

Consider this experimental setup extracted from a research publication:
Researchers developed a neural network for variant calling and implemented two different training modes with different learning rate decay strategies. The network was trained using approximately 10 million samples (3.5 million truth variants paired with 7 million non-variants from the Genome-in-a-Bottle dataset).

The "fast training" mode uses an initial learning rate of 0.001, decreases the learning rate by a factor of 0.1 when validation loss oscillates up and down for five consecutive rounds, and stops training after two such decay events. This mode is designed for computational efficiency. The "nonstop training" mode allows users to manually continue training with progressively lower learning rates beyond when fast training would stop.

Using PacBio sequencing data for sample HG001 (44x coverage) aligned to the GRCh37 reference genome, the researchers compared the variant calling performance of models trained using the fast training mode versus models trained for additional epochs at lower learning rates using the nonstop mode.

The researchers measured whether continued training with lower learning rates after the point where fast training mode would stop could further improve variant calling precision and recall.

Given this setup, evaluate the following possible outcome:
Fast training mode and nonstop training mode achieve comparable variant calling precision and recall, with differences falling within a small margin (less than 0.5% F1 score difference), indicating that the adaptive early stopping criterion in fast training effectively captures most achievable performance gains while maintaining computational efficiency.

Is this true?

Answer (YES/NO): YES